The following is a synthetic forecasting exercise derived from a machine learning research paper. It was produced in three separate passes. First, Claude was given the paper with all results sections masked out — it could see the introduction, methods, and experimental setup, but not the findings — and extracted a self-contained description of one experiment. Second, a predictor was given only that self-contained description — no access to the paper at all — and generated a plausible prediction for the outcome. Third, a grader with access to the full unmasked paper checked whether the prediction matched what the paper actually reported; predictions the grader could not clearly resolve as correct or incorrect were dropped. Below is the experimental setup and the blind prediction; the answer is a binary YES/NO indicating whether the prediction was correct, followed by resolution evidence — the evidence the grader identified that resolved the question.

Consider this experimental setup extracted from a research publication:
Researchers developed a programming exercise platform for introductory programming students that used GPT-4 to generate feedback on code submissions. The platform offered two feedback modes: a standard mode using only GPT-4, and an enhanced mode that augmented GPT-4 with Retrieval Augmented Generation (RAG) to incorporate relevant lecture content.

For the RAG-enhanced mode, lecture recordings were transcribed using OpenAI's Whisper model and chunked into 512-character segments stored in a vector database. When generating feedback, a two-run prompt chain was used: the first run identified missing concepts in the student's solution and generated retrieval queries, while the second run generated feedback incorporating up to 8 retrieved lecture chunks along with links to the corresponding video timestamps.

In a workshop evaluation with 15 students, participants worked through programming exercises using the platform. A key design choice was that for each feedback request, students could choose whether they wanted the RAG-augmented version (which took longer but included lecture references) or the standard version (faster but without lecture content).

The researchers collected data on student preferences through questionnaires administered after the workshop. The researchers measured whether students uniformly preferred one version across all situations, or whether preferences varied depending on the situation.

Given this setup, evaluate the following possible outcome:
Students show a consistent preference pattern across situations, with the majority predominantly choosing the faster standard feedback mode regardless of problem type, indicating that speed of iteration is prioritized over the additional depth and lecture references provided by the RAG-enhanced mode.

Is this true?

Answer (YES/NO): NO